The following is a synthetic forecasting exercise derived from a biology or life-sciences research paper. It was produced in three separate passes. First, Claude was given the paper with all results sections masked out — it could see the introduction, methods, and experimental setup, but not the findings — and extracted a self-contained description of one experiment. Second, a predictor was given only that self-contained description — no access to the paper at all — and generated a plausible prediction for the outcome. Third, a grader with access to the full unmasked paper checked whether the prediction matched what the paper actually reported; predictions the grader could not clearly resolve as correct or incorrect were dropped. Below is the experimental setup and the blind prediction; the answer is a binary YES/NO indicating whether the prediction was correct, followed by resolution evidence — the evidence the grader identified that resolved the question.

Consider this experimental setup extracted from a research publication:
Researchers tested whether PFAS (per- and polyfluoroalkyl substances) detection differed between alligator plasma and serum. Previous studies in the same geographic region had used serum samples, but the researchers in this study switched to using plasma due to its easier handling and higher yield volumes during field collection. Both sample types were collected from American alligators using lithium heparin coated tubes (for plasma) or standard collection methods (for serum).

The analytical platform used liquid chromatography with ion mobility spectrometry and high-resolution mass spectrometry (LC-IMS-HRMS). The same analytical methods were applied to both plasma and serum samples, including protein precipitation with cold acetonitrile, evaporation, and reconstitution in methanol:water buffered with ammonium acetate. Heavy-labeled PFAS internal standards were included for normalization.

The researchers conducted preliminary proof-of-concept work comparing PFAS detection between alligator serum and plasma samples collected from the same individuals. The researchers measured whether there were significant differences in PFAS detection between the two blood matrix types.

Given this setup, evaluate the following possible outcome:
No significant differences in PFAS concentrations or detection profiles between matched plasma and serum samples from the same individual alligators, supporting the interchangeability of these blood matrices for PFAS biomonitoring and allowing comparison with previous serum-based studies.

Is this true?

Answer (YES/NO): YES